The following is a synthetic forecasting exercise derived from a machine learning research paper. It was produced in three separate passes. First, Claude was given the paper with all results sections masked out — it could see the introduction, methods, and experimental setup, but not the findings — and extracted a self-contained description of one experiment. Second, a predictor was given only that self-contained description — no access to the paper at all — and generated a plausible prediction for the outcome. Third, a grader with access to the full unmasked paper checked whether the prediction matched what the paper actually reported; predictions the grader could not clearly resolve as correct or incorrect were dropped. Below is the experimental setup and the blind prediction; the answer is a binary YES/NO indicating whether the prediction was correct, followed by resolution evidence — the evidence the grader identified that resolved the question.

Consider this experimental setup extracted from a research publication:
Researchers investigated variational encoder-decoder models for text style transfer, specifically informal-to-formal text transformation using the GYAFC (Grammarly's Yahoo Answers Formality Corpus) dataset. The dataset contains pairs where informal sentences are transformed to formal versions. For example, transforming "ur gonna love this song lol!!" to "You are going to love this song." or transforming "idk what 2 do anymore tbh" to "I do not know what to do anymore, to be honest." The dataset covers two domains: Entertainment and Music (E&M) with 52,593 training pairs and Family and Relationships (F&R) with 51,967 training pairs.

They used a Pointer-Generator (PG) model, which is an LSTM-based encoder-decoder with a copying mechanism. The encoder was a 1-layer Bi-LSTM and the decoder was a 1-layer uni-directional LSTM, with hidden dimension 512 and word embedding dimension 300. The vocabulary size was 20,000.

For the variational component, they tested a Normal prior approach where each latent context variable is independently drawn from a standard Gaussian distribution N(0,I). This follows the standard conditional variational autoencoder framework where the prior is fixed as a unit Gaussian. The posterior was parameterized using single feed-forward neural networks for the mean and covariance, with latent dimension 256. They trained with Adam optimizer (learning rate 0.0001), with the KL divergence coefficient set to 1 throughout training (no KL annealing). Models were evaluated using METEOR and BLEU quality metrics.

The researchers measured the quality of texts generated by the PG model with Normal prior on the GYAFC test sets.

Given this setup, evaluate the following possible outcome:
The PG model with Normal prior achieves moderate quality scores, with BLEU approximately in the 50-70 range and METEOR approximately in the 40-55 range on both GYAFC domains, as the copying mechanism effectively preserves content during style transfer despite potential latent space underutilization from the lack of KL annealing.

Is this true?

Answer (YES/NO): NO